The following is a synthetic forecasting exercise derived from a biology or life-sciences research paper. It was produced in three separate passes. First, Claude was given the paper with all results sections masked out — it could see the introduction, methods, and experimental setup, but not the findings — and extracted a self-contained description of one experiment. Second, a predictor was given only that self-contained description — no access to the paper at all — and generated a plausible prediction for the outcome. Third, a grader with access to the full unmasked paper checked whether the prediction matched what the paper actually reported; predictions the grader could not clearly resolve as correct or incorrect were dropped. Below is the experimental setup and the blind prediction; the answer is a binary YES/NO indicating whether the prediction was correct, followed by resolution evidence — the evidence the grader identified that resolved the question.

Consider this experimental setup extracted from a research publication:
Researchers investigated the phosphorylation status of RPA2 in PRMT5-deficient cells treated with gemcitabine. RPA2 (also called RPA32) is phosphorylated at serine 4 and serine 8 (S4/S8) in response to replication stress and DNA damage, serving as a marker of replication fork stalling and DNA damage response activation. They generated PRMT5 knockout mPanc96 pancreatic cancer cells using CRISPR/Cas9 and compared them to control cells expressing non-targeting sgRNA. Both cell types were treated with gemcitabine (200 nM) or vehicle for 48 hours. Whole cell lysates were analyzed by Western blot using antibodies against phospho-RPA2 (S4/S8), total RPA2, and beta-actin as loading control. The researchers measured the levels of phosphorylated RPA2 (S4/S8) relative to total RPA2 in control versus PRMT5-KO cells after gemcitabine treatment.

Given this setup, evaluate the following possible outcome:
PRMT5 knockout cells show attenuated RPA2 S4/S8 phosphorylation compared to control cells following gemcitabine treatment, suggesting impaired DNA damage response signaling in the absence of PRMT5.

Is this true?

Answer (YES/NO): NO